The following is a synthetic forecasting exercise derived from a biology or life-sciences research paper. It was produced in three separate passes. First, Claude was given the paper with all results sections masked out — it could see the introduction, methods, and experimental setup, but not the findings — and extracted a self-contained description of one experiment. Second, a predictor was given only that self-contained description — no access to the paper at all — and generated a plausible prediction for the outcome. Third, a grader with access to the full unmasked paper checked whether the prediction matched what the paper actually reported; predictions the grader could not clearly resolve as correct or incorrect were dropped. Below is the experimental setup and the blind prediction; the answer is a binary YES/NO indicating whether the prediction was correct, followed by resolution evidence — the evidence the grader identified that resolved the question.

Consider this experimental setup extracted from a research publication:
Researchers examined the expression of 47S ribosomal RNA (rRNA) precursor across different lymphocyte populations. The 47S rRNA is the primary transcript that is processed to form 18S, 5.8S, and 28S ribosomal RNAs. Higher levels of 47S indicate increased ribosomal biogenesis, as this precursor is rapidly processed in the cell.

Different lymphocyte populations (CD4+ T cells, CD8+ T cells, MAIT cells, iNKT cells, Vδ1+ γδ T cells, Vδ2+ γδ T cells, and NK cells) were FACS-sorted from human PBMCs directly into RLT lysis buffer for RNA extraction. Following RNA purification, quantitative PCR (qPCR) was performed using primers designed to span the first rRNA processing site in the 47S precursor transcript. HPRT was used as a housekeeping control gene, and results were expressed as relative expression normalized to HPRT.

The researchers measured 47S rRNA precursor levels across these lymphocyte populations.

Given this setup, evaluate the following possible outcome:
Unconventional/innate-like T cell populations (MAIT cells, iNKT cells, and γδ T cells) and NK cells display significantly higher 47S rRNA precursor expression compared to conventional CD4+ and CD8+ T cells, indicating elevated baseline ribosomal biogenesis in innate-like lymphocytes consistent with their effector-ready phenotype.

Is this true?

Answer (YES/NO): NO